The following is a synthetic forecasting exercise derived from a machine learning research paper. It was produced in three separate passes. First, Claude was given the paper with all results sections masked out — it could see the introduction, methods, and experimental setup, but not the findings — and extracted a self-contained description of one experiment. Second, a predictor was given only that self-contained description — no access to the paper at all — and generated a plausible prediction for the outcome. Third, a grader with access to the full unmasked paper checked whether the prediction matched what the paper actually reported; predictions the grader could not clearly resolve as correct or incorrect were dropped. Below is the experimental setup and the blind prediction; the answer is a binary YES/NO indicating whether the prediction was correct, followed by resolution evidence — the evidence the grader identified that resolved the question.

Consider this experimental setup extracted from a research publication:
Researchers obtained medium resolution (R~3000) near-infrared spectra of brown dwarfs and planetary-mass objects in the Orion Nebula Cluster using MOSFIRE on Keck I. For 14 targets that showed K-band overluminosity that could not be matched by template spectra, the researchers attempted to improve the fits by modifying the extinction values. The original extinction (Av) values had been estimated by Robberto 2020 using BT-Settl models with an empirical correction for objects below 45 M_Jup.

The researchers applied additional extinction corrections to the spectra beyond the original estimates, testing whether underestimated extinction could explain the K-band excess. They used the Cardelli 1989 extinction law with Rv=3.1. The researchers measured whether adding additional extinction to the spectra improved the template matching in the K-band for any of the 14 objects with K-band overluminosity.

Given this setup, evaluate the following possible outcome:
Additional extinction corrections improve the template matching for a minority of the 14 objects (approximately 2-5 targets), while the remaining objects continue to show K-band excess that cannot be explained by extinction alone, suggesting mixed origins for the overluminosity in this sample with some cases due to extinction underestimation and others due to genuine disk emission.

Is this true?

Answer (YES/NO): NO